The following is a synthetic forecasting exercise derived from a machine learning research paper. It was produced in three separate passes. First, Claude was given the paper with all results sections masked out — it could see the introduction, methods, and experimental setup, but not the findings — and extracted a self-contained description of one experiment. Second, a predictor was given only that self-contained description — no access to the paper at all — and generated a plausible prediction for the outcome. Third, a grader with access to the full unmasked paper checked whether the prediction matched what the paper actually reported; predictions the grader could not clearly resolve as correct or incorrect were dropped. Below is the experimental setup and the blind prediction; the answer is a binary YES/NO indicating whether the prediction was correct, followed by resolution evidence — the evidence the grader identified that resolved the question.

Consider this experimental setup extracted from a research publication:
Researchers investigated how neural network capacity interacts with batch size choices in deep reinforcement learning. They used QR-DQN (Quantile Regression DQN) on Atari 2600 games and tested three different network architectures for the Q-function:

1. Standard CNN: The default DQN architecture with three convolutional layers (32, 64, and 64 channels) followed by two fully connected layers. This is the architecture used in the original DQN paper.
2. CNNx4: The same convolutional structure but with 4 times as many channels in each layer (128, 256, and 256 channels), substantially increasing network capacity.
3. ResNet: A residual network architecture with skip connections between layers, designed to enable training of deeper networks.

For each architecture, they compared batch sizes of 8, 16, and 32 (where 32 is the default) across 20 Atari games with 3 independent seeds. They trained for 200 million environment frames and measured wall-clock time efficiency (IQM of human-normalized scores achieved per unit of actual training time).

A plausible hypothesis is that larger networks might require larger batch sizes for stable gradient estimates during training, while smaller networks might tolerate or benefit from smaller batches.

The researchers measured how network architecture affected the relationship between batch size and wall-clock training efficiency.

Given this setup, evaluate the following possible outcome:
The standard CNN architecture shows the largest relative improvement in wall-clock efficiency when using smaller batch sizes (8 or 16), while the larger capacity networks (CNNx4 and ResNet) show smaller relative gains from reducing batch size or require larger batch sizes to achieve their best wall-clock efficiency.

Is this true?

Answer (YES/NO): NO